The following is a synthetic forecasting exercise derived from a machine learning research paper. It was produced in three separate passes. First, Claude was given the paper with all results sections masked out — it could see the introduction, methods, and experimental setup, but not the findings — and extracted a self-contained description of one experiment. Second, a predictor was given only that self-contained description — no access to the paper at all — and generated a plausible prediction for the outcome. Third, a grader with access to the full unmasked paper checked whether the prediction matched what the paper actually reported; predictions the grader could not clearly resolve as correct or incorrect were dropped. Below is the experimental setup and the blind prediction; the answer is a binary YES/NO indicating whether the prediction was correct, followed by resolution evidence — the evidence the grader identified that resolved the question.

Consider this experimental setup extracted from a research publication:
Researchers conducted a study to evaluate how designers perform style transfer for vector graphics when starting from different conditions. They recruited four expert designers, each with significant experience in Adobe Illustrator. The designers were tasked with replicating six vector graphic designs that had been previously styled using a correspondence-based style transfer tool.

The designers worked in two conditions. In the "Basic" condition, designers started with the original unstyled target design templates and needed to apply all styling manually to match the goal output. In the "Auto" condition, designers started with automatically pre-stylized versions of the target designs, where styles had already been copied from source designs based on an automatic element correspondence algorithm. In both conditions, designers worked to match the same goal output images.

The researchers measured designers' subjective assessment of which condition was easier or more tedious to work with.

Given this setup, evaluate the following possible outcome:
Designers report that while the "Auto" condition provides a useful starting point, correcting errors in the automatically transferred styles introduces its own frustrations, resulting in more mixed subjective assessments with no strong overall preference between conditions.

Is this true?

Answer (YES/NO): NO